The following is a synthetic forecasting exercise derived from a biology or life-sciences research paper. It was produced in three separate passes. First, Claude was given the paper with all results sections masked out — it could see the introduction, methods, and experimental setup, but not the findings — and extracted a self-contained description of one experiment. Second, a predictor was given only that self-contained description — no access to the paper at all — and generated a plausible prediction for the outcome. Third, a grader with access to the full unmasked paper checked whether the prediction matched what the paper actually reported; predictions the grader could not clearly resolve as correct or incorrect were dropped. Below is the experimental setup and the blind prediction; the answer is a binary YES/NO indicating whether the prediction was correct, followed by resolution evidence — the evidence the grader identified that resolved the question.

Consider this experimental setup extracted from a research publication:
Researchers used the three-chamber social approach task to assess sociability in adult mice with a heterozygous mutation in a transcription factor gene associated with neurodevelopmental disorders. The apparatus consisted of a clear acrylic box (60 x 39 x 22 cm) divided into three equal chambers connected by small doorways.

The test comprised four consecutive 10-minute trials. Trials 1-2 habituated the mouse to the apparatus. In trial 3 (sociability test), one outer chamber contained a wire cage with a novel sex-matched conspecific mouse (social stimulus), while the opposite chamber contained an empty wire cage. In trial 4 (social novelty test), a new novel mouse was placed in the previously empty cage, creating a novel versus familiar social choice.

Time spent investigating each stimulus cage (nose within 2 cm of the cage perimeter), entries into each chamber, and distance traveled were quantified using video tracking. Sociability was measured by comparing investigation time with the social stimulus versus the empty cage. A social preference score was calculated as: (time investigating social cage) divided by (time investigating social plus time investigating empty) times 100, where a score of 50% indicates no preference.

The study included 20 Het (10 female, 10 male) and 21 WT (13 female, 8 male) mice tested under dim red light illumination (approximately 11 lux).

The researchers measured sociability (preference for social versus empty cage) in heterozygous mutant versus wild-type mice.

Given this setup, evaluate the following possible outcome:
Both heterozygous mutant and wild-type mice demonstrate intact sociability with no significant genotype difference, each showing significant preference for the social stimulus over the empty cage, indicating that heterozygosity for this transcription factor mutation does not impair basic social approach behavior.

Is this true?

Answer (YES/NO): NO